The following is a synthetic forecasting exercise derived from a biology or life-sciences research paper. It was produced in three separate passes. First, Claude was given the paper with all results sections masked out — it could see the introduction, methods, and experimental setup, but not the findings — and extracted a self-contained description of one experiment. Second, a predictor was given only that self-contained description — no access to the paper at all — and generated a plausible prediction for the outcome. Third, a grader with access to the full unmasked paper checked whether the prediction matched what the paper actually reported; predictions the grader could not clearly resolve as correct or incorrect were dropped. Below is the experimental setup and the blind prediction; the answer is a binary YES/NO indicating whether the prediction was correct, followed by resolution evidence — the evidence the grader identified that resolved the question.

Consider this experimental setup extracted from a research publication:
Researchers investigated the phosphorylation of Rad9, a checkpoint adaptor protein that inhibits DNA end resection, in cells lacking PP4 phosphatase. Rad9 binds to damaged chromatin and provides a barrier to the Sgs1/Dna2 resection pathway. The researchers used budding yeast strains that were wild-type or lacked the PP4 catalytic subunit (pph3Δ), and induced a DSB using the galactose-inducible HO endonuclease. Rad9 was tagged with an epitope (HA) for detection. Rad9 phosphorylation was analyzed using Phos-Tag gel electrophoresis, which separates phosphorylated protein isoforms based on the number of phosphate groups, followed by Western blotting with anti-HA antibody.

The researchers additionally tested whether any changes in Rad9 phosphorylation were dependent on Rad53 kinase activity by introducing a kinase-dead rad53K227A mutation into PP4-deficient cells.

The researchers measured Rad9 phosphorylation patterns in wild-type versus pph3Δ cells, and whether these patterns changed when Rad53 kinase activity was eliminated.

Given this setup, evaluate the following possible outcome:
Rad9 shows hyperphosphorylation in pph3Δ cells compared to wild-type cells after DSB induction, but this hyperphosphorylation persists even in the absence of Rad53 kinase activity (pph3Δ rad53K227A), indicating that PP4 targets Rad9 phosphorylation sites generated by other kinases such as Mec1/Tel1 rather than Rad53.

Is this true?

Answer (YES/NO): NO